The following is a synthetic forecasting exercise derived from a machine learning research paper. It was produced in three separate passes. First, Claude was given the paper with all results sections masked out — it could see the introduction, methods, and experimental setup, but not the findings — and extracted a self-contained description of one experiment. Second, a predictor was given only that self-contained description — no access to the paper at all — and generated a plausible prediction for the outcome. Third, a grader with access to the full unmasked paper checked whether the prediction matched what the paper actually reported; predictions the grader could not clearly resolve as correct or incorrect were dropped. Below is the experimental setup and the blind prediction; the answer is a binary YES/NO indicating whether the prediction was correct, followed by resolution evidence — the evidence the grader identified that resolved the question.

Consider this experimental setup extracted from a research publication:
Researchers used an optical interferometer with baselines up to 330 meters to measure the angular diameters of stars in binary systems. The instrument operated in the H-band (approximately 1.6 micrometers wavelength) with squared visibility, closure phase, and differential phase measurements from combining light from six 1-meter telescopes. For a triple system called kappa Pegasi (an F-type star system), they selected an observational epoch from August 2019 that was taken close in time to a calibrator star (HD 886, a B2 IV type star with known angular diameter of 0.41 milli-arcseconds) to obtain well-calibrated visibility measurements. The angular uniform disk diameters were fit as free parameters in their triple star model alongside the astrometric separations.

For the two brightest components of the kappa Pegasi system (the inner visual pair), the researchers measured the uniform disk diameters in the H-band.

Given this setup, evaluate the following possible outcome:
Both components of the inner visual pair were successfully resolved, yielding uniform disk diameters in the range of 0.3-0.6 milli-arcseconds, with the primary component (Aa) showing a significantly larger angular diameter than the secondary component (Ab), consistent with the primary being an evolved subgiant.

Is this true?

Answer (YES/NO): NO